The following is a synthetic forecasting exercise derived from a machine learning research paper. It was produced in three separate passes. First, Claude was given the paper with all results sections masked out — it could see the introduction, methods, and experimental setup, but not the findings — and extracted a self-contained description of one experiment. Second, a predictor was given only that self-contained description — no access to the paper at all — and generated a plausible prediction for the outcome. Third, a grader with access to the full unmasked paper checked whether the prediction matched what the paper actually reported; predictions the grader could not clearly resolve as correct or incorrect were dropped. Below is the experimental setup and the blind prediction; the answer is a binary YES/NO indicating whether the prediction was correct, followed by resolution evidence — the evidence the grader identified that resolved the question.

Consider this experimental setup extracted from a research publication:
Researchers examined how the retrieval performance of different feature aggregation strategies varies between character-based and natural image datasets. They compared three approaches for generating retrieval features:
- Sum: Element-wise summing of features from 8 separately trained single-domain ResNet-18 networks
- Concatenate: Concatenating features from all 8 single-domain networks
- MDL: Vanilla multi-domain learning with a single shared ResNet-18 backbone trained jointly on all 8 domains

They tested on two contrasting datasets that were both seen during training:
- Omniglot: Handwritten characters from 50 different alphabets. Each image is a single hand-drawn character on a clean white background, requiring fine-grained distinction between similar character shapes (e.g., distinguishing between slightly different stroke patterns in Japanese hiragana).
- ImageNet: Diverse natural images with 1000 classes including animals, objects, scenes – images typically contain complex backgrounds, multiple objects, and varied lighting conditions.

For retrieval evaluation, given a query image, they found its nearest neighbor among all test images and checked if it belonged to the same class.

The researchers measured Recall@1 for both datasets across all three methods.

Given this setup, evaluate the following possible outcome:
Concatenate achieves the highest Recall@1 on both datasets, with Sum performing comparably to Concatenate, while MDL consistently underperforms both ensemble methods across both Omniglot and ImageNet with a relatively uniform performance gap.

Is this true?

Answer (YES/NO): NO